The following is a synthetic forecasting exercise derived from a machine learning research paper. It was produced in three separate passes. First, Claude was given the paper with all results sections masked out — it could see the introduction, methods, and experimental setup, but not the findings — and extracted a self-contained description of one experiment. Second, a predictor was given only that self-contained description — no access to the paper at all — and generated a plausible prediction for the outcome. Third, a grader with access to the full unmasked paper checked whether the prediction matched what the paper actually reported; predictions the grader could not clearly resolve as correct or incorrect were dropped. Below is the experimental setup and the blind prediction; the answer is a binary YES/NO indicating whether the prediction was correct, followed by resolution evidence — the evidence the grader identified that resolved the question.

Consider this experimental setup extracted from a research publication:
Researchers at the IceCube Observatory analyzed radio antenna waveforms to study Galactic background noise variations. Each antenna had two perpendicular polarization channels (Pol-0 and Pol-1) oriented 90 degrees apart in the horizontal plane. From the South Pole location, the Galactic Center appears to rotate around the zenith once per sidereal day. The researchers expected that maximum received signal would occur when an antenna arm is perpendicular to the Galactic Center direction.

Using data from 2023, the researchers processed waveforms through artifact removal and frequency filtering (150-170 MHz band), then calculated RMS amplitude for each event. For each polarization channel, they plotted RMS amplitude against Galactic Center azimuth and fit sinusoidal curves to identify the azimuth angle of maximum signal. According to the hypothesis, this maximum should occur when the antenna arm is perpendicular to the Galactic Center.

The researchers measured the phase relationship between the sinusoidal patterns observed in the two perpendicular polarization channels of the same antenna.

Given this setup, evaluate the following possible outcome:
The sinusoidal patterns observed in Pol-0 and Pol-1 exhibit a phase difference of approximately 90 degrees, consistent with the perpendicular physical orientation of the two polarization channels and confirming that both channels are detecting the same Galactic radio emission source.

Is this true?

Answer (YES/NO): YES